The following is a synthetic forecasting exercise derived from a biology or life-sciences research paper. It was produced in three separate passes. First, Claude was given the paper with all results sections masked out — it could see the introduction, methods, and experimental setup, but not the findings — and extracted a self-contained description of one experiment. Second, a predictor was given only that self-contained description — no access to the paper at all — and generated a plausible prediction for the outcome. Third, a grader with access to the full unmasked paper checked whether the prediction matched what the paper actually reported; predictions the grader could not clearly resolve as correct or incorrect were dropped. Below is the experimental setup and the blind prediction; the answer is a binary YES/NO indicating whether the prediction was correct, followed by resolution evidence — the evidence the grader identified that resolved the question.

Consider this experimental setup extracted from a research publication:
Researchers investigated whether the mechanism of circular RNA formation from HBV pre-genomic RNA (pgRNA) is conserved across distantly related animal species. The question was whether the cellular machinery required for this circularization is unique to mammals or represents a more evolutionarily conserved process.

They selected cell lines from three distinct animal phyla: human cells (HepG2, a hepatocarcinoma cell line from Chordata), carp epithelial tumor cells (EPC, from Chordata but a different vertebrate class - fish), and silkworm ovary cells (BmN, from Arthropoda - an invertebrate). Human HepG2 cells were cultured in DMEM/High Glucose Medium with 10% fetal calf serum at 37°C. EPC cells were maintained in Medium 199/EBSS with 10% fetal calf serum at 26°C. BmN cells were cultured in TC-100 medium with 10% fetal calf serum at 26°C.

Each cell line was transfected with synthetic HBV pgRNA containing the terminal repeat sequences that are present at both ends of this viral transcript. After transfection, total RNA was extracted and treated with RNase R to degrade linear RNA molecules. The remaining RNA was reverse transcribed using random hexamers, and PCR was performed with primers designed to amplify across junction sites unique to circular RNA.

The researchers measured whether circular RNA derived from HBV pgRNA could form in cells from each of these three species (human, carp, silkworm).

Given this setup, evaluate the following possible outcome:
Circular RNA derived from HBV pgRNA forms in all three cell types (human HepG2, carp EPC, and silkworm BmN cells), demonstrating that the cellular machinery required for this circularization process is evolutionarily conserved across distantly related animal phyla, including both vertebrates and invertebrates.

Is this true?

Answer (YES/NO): NO